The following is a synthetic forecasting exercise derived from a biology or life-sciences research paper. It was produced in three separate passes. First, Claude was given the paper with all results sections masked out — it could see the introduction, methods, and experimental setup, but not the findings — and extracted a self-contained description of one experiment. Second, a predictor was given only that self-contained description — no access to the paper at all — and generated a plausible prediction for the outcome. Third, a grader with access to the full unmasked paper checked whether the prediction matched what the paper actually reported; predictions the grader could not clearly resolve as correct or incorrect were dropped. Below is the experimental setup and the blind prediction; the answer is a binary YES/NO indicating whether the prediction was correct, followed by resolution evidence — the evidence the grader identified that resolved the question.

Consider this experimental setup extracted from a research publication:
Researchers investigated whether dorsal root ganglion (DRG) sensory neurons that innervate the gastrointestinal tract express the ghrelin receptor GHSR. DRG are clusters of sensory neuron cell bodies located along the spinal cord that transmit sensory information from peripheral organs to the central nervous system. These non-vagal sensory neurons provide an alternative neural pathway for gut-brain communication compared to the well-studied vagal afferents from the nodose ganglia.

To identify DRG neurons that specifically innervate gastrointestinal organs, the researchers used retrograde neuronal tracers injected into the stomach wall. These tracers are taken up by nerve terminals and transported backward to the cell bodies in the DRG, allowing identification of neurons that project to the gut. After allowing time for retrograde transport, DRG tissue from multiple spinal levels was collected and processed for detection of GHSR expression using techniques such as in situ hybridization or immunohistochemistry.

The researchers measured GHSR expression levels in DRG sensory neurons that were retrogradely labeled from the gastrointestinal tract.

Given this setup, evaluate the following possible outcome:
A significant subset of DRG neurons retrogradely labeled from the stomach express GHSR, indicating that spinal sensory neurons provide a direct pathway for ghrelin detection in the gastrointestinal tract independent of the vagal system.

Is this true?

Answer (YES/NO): YES